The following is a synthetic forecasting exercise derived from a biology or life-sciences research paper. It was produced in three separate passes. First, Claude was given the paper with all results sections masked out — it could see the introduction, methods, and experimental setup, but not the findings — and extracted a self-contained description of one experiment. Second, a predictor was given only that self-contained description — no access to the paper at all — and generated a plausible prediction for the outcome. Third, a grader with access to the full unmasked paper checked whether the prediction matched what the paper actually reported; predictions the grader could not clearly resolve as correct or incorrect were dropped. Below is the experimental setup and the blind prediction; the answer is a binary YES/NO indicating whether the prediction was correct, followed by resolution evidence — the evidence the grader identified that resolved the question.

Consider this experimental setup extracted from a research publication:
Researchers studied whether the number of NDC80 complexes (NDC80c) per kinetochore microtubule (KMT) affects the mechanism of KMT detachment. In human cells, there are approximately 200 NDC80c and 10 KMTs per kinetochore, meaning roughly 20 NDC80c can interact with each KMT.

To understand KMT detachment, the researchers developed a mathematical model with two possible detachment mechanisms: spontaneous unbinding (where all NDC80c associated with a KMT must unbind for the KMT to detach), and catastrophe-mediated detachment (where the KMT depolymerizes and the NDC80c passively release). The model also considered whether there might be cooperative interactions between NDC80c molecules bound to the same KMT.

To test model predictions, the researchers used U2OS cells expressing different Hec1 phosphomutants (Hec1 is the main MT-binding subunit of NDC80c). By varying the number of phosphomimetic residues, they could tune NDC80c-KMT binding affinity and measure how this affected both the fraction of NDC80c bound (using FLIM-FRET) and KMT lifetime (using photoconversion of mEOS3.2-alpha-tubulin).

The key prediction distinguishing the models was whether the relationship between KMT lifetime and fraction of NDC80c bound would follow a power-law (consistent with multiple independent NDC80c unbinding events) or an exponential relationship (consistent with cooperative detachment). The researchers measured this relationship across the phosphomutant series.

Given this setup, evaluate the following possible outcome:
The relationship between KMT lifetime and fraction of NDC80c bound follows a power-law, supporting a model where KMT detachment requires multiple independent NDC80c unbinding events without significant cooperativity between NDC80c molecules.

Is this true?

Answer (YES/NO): NO